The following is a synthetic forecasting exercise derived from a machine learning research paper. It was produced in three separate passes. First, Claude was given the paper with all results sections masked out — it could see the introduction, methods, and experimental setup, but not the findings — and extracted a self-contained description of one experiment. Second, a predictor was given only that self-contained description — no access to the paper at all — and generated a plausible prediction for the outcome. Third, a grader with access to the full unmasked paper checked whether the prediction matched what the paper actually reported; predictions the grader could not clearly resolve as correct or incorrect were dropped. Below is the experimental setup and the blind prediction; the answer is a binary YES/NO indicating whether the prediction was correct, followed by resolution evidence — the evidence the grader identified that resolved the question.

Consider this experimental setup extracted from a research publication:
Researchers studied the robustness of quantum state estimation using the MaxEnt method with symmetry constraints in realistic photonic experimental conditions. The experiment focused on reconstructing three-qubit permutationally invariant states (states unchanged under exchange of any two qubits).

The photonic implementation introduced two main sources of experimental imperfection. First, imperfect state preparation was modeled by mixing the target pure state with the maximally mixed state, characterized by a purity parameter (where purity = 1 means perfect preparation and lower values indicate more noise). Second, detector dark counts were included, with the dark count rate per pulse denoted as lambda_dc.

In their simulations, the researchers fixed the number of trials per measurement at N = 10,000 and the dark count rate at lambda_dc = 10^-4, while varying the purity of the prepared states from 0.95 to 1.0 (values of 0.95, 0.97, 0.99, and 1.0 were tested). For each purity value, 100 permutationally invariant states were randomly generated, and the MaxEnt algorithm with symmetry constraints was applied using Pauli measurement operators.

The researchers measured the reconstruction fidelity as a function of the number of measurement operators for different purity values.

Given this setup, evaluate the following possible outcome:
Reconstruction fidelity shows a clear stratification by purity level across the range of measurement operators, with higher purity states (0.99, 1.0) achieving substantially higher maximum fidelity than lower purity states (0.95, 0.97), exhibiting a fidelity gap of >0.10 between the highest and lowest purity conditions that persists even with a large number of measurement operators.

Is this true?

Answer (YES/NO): NO